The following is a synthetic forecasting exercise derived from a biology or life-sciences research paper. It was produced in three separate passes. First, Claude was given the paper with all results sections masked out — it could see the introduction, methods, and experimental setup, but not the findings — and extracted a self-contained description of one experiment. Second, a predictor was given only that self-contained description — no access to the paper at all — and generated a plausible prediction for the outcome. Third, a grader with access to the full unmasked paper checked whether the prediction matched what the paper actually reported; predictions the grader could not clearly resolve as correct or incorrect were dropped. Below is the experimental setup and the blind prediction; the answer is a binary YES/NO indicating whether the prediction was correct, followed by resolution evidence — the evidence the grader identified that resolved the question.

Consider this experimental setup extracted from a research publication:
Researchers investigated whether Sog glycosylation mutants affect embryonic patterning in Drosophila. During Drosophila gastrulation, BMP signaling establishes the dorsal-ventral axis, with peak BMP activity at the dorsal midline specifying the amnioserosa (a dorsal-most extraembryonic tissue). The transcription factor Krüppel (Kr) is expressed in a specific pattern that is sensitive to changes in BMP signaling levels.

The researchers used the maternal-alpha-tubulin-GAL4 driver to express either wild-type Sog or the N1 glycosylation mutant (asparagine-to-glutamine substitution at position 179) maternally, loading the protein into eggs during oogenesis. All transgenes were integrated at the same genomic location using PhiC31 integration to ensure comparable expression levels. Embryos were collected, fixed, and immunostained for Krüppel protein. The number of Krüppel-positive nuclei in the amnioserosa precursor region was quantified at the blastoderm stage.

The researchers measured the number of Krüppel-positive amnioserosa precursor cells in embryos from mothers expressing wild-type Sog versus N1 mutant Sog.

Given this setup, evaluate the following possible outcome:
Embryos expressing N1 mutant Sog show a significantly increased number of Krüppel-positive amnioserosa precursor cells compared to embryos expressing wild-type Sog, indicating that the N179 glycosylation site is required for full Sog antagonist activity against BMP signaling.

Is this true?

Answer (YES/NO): NO